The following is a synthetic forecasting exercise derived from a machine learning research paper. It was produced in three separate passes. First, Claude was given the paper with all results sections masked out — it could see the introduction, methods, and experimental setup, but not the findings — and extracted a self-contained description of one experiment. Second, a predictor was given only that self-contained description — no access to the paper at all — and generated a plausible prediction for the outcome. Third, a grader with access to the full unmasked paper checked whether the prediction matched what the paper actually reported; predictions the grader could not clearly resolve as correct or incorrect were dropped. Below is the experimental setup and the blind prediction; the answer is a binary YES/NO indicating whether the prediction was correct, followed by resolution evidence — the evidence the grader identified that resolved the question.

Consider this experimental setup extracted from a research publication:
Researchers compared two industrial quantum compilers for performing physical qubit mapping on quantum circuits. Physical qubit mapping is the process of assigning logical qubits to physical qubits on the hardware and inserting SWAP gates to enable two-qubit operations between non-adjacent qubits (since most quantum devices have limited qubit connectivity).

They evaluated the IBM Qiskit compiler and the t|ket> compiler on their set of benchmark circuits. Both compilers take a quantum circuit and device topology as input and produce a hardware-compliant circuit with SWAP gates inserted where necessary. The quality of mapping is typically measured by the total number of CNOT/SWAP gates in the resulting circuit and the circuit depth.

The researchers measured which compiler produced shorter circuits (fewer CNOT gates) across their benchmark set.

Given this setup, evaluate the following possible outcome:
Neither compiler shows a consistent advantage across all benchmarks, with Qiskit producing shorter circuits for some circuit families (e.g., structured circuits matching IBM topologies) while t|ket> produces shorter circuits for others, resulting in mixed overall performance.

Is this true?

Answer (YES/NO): NO